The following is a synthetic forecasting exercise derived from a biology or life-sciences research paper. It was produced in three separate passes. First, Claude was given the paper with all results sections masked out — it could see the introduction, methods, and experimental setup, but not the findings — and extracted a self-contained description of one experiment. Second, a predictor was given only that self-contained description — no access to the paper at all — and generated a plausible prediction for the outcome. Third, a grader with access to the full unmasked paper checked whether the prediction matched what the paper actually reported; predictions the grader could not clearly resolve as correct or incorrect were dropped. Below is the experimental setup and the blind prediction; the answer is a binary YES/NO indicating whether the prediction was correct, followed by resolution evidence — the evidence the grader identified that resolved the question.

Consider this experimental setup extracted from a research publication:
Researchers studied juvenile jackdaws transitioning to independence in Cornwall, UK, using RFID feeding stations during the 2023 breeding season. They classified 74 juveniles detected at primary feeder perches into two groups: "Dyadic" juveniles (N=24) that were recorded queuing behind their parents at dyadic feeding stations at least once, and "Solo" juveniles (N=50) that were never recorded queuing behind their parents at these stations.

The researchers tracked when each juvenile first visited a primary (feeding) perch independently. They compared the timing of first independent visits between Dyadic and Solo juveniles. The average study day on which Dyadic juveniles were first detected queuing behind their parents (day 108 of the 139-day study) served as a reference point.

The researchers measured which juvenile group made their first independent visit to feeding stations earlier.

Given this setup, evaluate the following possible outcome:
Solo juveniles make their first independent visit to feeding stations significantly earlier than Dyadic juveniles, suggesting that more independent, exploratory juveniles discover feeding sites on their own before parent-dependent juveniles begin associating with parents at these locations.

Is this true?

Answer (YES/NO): NO